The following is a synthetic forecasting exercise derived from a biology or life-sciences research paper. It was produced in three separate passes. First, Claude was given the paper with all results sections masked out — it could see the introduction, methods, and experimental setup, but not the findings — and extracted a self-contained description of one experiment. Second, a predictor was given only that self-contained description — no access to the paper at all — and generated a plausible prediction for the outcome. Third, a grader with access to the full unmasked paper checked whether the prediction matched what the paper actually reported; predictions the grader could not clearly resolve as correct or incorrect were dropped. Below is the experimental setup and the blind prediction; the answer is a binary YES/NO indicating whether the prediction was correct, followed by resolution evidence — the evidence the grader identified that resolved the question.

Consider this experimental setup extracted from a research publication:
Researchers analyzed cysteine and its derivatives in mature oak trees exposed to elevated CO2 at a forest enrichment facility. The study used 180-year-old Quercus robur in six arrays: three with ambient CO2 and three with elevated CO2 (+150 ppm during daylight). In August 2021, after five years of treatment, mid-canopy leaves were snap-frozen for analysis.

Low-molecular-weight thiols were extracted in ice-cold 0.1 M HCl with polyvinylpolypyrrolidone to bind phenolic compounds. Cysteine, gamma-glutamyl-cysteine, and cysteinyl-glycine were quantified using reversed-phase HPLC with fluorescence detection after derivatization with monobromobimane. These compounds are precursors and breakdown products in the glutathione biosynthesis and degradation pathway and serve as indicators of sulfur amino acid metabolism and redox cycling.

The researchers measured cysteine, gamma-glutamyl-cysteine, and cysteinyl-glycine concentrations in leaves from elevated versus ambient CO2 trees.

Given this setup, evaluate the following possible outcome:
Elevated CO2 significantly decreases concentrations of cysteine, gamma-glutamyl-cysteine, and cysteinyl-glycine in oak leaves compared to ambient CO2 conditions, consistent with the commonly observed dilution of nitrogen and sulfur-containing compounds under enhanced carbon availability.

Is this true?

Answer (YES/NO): NO